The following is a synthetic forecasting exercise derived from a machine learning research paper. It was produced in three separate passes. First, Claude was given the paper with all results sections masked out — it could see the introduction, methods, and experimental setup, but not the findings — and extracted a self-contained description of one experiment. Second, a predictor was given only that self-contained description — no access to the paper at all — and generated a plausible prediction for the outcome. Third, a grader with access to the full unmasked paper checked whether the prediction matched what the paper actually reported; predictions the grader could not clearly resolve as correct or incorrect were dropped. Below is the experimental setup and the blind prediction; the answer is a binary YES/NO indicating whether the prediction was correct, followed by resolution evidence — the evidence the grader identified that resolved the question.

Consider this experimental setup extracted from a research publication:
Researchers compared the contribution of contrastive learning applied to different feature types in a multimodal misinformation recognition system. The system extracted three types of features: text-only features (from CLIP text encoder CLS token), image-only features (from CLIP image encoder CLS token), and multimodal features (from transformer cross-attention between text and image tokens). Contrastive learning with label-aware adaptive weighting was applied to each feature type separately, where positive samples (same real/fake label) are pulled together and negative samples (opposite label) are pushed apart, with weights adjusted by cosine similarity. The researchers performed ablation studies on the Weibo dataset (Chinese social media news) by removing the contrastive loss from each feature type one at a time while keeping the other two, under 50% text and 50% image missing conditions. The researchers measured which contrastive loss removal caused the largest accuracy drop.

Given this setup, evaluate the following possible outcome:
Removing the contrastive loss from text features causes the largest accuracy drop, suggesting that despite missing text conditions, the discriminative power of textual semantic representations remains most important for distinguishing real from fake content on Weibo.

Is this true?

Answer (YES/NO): NO